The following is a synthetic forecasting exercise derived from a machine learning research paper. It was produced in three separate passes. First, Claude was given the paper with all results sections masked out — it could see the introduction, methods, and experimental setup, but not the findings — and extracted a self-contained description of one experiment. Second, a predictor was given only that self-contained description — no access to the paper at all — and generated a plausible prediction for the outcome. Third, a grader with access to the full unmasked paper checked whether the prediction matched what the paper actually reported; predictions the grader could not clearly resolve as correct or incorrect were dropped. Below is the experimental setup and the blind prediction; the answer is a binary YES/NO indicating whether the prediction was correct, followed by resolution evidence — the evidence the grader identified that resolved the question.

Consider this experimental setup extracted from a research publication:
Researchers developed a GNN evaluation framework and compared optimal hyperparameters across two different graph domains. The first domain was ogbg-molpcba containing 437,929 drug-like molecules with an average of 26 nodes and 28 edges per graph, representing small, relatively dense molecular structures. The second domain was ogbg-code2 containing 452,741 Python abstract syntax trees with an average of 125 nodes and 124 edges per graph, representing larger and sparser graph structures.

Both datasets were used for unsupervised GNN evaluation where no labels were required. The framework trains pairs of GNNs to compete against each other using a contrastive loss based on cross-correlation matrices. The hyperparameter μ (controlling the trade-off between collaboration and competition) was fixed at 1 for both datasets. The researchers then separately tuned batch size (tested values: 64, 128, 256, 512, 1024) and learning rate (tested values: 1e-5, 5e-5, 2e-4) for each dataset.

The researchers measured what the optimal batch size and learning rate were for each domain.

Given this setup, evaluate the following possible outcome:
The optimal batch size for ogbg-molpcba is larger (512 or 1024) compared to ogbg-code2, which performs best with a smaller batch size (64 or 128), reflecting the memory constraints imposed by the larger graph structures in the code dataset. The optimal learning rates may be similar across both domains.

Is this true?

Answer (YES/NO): NO